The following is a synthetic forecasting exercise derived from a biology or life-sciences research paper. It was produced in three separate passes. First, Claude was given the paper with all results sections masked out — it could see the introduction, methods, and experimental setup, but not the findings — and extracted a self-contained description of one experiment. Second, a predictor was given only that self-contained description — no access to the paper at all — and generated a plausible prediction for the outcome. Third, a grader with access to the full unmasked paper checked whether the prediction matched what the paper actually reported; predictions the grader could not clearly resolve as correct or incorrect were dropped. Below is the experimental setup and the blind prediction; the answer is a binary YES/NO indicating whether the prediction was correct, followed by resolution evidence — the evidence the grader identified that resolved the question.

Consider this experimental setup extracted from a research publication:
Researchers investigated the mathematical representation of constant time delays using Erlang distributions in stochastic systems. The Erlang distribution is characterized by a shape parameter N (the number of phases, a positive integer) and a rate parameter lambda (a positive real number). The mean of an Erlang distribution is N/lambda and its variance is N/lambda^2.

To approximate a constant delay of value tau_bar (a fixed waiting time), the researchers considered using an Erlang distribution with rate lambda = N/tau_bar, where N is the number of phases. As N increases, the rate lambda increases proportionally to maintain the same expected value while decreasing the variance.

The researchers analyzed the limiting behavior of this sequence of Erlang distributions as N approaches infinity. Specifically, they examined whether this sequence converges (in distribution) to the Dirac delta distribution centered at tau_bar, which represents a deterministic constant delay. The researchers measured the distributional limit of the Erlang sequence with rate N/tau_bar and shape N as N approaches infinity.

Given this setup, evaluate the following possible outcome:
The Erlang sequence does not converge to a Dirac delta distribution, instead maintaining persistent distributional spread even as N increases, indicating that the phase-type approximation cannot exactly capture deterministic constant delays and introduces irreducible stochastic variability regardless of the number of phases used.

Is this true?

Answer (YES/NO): NO